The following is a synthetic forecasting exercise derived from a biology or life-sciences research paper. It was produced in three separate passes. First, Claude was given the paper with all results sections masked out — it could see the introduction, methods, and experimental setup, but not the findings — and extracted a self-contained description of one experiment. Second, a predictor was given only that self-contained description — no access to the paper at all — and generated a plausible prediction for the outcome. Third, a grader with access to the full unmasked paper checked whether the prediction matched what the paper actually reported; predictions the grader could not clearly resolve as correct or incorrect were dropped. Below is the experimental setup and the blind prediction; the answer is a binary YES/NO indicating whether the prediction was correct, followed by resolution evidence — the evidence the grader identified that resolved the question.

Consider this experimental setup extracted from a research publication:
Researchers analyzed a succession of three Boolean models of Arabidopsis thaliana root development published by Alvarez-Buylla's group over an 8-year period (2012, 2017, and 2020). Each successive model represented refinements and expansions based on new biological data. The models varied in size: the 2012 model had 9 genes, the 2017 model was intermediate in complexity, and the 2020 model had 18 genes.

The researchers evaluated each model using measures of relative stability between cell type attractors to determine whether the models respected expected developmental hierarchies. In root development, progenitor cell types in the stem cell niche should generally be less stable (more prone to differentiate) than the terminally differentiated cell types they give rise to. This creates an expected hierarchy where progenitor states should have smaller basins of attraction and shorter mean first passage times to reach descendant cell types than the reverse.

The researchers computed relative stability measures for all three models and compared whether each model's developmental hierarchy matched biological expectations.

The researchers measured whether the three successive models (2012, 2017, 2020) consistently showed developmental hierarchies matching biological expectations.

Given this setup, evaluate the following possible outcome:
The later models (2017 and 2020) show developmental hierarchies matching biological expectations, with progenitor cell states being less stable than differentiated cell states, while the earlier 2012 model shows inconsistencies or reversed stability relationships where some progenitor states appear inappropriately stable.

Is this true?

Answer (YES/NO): NO